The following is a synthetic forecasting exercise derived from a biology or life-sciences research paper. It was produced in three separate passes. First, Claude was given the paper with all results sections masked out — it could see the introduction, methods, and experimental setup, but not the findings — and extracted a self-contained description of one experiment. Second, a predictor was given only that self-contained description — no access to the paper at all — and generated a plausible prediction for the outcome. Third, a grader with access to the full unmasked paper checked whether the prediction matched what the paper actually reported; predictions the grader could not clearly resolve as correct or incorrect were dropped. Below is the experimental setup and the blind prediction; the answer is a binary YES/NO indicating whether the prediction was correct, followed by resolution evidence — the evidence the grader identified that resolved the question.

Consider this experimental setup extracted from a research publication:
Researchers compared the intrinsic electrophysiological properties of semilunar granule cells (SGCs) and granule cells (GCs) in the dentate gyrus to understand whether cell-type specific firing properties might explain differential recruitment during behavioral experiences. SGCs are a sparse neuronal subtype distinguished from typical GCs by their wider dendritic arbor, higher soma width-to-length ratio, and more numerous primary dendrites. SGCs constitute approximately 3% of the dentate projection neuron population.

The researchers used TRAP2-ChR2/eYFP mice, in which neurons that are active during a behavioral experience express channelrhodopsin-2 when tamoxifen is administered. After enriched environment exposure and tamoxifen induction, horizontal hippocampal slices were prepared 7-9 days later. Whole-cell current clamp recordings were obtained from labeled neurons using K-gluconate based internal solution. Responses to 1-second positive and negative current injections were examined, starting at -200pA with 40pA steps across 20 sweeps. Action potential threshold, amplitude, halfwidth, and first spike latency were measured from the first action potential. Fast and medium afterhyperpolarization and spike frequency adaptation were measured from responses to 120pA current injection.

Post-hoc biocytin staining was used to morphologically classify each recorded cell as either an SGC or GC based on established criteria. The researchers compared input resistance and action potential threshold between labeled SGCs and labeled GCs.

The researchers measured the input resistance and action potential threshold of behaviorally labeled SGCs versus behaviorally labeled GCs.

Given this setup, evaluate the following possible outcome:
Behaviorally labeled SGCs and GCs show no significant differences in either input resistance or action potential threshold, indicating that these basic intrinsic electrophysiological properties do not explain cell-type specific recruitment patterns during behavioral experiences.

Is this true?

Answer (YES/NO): NO